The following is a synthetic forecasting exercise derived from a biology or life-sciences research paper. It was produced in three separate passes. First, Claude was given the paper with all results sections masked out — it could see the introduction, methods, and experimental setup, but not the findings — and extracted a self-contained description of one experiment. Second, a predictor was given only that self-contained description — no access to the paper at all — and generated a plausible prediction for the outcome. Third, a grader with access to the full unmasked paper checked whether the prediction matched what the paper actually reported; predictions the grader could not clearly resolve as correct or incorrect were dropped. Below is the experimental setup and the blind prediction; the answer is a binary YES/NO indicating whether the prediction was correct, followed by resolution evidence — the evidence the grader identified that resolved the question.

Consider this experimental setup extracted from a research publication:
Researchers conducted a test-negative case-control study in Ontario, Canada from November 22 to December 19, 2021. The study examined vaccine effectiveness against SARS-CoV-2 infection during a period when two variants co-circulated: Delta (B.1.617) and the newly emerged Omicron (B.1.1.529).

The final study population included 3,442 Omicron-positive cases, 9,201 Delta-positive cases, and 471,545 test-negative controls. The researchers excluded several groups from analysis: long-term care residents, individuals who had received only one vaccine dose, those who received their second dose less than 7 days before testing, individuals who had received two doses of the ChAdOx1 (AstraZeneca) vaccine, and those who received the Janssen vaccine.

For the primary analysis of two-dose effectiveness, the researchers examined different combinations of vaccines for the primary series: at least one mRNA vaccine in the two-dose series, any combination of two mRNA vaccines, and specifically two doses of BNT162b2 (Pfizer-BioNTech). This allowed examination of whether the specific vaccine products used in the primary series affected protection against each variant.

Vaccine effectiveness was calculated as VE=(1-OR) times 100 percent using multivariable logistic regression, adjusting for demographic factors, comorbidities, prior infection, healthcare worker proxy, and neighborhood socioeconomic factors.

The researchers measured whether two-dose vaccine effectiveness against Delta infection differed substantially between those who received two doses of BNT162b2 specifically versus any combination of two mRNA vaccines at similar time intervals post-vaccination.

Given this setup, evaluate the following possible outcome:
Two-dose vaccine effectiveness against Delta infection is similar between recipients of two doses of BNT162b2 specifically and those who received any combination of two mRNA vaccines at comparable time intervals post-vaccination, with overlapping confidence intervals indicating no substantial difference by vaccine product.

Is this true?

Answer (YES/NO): YES